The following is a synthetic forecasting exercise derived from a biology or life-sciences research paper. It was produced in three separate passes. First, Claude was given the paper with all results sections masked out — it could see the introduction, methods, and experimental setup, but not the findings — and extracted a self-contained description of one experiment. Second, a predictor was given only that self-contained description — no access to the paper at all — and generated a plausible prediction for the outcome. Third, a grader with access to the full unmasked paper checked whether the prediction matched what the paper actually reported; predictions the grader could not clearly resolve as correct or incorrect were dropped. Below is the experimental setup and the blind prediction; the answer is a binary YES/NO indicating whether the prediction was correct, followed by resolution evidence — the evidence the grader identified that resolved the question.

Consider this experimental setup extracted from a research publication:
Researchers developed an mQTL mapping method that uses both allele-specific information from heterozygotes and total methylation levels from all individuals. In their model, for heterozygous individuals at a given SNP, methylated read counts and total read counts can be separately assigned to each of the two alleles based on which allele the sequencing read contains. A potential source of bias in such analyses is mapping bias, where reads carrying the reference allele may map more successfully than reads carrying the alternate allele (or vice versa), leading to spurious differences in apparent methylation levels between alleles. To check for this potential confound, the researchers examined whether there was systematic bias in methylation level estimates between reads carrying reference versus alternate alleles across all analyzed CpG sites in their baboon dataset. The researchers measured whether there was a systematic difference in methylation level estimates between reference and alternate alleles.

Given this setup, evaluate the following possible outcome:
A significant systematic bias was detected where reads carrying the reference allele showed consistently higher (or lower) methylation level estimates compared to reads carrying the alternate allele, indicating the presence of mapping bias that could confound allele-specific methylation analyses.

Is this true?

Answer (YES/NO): NO